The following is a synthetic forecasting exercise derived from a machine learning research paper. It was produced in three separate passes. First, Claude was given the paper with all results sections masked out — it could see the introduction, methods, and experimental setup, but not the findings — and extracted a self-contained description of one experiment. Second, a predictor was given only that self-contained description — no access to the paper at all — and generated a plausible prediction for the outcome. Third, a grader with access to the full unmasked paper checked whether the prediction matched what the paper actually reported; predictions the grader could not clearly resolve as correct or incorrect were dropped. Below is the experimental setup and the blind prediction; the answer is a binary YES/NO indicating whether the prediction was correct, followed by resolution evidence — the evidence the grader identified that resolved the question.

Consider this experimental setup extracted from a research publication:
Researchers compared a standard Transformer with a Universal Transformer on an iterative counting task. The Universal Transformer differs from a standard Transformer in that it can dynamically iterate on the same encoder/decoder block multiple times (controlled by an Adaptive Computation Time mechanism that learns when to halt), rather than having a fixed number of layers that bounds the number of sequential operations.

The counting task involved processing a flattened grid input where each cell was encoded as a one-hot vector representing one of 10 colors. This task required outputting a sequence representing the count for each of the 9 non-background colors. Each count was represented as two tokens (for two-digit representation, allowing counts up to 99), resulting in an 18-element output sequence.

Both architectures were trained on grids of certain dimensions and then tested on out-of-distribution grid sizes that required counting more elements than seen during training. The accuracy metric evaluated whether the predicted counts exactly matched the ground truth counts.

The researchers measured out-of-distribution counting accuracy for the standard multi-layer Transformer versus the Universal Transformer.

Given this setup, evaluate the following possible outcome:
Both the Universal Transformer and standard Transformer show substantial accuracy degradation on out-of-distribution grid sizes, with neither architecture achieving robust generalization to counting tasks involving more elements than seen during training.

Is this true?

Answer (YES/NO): YES